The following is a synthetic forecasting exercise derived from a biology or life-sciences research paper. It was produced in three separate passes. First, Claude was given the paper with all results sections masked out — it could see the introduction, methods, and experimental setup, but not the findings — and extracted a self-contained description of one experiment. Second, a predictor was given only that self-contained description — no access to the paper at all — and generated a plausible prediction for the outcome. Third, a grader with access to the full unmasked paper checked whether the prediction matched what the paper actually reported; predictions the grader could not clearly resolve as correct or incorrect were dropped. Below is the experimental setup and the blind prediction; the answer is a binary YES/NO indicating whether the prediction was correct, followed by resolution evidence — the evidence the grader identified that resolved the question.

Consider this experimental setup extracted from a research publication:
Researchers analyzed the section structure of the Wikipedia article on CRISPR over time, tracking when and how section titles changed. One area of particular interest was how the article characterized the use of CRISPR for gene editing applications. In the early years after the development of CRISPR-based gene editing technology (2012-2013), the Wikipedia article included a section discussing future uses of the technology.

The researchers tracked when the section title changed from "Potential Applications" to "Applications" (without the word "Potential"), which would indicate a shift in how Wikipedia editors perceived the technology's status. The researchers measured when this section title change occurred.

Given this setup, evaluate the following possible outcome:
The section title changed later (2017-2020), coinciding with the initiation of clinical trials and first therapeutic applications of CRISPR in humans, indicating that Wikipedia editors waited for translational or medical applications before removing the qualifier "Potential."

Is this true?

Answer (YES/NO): NO